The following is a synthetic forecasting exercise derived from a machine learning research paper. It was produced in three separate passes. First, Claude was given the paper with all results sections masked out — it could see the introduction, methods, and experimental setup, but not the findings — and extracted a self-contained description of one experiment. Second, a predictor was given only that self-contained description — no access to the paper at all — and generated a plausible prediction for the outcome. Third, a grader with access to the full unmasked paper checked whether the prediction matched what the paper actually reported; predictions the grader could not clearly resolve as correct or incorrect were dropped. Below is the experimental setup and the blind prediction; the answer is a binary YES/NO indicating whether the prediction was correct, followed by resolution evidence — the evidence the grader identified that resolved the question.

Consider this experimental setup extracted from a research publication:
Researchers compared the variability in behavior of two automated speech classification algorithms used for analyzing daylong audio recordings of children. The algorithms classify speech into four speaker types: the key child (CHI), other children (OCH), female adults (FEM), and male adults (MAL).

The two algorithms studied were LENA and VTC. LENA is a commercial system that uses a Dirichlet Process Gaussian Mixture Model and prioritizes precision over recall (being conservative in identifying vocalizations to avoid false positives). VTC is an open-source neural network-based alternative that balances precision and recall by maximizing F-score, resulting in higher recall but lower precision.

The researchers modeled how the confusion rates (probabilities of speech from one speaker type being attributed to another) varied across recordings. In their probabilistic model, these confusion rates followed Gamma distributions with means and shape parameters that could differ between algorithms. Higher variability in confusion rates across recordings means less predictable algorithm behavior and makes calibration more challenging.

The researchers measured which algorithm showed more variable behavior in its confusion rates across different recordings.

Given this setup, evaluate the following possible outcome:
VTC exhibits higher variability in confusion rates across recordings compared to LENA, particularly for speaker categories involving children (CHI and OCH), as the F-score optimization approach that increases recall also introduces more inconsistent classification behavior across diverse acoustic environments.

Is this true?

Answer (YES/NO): NO